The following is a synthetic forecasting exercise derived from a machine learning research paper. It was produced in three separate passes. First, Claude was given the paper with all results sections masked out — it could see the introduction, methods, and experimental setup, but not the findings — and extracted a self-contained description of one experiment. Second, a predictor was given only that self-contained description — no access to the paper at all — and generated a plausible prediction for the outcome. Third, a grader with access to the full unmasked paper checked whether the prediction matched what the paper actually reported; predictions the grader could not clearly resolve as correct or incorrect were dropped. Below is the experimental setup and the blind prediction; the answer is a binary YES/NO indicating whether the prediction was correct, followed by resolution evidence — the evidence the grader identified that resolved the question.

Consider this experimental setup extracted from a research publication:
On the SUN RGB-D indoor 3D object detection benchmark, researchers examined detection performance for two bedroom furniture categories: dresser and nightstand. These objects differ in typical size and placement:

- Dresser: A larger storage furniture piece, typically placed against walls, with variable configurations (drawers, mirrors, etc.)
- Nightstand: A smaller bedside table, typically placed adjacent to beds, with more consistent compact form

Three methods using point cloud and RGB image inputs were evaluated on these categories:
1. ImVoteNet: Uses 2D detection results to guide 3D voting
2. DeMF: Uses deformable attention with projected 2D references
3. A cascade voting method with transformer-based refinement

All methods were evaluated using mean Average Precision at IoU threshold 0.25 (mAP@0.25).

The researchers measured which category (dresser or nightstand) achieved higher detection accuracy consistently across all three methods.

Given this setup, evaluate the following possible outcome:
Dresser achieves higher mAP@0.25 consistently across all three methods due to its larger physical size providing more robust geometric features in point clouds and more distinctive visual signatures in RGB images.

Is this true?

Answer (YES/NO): NO